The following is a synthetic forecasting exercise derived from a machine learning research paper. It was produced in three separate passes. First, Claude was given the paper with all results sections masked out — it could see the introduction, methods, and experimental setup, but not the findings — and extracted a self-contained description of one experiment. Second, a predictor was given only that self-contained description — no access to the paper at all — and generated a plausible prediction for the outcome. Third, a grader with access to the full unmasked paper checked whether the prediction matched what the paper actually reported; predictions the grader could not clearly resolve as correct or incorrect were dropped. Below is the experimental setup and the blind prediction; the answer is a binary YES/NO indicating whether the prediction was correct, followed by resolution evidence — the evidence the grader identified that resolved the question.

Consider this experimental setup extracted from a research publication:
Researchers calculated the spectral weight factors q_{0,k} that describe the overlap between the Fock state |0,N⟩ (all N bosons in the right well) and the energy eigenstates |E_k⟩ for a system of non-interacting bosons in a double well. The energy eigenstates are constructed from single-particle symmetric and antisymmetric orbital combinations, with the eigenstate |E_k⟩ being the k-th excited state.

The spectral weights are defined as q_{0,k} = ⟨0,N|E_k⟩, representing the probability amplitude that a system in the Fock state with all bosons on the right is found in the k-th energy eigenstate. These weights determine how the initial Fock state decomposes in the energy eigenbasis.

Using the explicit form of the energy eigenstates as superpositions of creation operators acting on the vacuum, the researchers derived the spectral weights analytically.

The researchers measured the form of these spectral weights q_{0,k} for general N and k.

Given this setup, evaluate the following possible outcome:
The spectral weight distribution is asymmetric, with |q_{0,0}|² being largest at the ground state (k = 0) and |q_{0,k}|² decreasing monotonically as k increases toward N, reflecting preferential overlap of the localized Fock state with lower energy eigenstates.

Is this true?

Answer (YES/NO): NO